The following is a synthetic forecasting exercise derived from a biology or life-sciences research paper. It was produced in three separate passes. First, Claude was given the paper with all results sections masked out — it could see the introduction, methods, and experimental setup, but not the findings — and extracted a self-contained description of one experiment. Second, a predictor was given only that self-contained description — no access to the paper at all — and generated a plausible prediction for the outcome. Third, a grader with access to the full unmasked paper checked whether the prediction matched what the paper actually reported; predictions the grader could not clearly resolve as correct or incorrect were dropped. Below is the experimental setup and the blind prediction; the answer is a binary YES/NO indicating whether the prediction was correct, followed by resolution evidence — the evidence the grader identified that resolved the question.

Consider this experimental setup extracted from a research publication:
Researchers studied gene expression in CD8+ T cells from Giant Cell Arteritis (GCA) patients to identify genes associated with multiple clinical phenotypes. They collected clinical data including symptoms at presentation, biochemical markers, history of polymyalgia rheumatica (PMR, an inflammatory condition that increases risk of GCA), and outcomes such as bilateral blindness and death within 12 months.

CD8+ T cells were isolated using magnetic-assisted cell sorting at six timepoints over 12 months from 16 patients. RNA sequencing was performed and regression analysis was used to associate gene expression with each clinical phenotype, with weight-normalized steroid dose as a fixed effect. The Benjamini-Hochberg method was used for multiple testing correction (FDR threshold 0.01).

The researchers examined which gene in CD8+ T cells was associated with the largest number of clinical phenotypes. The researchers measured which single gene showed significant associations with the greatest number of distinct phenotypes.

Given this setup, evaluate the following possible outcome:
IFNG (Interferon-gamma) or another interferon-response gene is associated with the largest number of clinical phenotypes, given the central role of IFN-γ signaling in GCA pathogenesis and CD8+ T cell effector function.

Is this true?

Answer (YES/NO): NO